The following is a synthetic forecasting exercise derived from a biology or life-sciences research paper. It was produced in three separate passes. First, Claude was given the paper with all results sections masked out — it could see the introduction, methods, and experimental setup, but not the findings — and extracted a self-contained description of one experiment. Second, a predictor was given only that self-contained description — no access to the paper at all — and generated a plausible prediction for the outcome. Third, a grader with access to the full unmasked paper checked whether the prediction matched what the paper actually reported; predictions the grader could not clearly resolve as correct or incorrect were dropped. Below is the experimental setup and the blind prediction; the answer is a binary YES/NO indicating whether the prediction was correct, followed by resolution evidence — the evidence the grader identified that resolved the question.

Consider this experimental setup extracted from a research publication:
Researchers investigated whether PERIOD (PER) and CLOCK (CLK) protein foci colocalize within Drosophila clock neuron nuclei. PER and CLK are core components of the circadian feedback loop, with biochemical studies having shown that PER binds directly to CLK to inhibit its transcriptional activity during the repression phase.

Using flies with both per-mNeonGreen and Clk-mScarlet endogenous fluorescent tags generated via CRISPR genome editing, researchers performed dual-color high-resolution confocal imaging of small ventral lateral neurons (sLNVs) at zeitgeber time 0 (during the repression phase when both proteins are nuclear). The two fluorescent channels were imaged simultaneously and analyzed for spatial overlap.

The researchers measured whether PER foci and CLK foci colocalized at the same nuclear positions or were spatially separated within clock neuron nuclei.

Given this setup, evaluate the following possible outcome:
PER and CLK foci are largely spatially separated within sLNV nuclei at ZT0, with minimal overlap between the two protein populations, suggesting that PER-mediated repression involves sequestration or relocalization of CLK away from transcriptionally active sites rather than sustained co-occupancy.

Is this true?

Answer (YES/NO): NO